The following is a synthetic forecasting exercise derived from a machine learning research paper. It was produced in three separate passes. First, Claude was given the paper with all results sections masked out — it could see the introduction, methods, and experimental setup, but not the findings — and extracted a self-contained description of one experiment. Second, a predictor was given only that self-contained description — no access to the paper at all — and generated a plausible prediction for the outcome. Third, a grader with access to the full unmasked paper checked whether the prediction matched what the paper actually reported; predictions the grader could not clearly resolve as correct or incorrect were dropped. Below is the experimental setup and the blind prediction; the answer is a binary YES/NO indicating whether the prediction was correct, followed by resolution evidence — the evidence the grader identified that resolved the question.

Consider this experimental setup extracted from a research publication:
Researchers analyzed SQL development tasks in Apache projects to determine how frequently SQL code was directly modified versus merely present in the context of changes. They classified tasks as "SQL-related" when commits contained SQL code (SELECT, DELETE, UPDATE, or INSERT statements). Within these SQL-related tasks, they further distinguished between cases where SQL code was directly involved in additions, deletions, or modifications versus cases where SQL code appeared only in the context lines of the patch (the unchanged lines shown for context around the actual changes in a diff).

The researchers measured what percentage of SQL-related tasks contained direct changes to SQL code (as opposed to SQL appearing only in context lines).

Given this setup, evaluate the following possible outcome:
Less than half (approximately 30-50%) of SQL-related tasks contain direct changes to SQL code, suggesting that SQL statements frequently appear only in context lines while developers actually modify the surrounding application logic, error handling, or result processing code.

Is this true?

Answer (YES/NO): NO